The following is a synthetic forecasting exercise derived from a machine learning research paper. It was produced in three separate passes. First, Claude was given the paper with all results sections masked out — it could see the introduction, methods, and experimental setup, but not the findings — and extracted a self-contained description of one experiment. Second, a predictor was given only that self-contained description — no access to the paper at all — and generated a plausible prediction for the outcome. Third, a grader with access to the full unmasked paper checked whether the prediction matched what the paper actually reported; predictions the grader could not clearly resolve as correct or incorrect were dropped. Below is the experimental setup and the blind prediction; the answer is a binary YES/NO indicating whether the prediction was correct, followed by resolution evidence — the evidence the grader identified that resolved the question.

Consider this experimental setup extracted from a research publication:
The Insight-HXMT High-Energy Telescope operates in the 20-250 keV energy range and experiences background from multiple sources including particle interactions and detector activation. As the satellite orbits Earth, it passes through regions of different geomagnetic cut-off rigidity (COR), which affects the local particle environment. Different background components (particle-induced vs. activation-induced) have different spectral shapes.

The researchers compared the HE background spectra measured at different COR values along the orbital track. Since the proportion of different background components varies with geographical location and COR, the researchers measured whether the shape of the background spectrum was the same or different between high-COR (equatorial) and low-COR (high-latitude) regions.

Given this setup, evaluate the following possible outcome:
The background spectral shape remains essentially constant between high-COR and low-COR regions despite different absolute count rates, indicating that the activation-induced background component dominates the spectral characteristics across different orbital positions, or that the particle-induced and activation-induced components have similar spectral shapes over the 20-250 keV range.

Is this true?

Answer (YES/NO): NO